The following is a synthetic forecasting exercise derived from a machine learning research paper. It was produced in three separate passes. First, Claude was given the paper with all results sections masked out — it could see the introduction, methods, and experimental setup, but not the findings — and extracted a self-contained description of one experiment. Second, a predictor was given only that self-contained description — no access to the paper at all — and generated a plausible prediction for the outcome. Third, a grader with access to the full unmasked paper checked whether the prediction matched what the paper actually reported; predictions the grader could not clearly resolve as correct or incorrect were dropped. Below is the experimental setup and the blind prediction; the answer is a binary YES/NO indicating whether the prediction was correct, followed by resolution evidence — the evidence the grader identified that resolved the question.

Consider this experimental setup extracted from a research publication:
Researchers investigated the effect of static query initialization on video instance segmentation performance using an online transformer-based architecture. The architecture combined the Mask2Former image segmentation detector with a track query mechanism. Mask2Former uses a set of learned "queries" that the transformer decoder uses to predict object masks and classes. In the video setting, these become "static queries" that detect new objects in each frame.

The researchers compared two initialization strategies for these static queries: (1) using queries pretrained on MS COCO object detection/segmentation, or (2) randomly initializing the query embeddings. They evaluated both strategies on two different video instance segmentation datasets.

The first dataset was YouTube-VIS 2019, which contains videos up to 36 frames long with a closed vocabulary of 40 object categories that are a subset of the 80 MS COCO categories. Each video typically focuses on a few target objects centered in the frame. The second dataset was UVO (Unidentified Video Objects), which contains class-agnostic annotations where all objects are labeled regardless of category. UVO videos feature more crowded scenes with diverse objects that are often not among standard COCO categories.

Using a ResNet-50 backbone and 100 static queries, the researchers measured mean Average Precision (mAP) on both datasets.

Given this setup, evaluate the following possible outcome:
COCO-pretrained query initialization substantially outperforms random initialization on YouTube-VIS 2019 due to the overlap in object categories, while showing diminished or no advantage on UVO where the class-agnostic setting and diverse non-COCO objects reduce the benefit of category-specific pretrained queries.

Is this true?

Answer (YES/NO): NO